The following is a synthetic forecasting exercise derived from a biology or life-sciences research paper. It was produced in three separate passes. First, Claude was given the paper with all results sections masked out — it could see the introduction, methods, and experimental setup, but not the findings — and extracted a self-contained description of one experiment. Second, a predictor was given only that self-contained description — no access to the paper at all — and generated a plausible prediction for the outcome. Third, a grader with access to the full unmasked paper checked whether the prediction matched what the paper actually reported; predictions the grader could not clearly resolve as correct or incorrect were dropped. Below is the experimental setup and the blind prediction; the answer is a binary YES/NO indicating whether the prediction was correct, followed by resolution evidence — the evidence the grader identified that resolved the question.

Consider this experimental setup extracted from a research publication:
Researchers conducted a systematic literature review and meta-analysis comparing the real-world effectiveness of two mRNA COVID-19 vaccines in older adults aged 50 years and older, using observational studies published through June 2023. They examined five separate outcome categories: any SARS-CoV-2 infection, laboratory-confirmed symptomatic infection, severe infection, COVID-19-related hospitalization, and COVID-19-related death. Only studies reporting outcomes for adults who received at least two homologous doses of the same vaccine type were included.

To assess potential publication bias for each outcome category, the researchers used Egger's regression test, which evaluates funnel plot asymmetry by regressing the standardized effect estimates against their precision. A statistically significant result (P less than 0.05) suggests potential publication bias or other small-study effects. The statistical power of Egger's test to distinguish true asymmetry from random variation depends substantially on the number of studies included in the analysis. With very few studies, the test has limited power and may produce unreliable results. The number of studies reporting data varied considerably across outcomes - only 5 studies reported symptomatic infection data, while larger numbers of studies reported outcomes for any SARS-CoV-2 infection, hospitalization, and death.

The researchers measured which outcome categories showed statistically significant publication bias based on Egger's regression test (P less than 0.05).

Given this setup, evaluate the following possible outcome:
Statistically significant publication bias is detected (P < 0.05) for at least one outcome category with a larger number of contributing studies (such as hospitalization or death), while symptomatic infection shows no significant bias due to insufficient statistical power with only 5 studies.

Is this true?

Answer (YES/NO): NO